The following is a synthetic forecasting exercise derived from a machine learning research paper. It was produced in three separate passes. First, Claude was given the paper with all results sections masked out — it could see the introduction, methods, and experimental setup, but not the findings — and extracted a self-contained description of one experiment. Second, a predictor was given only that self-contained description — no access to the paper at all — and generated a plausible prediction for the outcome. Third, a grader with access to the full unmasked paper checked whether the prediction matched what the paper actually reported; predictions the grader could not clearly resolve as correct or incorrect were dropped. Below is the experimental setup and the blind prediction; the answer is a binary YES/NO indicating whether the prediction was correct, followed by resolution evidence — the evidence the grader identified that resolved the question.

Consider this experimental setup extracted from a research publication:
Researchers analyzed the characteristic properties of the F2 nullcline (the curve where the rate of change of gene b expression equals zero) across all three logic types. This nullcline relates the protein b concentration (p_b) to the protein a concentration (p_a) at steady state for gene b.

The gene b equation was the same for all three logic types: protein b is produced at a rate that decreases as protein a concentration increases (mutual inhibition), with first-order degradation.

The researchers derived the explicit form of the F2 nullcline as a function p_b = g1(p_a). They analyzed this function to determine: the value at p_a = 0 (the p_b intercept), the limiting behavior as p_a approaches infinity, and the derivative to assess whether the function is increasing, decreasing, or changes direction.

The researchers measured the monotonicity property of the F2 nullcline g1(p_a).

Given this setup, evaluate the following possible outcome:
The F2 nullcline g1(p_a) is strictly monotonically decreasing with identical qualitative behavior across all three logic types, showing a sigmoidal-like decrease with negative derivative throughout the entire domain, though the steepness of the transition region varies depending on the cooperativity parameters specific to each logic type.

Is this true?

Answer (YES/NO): NO